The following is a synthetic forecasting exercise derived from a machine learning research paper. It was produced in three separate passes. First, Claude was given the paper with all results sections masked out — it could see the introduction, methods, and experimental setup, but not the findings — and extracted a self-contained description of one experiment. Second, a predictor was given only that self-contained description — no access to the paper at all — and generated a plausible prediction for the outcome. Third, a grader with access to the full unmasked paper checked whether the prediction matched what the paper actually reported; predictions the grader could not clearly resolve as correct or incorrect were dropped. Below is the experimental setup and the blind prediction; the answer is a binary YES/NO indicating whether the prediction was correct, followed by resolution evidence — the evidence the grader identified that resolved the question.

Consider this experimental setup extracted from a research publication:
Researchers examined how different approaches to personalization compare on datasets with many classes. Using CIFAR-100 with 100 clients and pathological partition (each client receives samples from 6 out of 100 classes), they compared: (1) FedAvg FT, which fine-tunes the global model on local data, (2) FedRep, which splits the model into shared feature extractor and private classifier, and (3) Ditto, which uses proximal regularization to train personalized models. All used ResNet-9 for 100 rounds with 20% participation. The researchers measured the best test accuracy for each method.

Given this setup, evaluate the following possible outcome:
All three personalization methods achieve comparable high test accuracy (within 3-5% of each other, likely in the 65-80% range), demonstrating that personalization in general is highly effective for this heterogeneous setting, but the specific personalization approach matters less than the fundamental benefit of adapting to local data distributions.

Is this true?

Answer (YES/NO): NO